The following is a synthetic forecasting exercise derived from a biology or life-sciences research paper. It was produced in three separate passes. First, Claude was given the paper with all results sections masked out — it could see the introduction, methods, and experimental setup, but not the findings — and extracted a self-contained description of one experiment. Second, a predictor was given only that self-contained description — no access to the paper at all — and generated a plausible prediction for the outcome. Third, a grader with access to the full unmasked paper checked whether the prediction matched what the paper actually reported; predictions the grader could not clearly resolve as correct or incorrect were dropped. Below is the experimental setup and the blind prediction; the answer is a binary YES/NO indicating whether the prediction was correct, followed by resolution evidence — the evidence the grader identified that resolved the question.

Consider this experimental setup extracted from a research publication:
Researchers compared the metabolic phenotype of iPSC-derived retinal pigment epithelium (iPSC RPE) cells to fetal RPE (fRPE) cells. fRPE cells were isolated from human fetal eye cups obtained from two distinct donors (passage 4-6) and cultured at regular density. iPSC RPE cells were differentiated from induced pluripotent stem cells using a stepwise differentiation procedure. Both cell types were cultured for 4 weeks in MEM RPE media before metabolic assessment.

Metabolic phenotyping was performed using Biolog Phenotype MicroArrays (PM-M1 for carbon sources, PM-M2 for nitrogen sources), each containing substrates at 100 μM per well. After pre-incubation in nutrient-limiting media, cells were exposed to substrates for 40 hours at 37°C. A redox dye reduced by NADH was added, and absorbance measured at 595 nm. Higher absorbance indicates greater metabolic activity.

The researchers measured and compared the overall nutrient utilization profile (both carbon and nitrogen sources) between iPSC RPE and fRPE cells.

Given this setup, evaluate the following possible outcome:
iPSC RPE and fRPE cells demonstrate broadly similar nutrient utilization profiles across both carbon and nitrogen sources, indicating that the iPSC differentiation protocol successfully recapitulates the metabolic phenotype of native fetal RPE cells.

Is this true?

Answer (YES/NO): NO